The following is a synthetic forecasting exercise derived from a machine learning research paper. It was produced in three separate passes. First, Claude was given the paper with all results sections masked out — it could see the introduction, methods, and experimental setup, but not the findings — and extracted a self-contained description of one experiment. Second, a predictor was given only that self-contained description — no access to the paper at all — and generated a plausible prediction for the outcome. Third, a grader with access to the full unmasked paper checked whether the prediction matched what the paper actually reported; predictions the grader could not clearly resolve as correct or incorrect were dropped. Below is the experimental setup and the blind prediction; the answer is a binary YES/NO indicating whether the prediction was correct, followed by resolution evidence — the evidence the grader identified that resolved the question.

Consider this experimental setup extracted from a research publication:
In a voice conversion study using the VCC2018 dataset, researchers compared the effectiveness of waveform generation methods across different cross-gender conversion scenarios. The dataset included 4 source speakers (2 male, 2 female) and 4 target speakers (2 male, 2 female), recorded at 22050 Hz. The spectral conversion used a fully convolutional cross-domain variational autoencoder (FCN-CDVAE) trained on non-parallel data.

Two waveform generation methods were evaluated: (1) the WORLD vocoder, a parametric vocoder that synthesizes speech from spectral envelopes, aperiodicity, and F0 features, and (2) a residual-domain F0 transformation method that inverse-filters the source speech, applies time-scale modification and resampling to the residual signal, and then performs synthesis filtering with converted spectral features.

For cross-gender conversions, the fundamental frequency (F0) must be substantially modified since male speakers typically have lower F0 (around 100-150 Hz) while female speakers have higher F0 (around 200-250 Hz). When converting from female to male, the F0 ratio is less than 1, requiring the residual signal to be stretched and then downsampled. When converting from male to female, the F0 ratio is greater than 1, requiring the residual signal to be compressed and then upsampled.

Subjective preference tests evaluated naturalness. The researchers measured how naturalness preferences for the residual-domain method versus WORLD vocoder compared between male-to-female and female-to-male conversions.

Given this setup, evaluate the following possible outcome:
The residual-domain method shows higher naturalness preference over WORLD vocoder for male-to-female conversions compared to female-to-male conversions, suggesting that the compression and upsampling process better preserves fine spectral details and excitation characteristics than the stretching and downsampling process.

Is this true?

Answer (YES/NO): NO